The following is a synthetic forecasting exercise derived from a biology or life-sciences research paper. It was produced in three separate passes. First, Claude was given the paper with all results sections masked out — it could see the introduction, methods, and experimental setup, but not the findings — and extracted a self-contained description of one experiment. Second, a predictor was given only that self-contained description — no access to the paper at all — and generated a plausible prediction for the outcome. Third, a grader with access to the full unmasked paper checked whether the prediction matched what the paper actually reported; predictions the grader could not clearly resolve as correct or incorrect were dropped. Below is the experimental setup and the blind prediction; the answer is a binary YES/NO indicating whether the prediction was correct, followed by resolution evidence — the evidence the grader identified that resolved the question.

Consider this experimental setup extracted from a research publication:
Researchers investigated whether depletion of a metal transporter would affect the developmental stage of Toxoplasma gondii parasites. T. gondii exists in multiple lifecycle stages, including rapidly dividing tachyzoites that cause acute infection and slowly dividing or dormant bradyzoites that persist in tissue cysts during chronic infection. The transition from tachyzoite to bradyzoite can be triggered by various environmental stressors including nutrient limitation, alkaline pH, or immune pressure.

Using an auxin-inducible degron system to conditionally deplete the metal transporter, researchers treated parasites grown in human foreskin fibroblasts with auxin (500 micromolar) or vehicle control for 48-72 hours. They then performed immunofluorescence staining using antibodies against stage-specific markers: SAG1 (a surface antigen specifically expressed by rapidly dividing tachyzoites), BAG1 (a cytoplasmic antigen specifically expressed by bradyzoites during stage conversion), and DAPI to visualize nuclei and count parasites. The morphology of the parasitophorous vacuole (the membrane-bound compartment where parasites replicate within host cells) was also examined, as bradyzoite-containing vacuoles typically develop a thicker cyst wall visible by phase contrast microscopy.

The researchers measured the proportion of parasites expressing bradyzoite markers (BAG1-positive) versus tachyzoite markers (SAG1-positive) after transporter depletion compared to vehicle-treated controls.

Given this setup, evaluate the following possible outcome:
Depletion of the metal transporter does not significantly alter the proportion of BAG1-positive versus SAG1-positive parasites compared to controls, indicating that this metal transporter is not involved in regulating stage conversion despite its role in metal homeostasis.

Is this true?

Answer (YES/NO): NO